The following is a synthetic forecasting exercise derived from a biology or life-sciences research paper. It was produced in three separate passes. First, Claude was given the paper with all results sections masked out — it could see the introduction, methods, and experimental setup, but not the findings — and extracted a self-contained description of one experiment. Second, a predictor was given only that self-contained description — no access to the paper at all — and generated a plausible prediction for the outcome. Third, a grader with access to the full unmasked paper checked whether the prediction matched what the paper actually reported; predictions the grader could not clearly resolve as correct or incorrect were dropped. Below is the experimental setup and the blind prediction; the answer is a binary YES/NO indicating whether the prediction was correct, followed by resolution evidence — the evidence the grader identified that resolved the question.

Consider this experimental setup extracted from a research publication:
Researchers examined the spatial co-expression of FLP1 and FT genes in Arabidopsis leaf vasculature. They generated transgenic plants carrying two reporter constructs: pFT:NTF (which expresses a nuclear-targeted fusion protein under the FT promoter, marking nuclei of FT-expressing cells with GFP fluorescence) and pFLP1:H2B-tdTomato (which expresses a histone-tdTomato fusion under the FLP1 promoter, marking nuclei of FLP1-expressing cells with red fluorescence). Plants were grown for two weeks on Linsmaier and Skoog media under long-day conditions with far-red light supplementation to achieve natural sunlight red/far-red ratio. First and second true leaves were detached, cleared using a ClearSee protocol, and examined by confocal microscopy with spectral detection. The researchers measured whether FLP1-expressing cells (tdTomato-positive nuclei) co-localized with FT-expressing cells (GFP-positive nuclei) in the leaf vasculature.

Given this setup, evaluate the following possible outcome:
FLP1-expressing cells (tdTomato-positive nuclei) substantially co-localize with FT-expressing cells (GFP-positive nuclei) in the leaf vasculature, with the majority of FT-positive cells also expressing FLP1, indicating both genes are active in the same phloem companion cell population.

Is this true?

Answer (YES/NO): YES